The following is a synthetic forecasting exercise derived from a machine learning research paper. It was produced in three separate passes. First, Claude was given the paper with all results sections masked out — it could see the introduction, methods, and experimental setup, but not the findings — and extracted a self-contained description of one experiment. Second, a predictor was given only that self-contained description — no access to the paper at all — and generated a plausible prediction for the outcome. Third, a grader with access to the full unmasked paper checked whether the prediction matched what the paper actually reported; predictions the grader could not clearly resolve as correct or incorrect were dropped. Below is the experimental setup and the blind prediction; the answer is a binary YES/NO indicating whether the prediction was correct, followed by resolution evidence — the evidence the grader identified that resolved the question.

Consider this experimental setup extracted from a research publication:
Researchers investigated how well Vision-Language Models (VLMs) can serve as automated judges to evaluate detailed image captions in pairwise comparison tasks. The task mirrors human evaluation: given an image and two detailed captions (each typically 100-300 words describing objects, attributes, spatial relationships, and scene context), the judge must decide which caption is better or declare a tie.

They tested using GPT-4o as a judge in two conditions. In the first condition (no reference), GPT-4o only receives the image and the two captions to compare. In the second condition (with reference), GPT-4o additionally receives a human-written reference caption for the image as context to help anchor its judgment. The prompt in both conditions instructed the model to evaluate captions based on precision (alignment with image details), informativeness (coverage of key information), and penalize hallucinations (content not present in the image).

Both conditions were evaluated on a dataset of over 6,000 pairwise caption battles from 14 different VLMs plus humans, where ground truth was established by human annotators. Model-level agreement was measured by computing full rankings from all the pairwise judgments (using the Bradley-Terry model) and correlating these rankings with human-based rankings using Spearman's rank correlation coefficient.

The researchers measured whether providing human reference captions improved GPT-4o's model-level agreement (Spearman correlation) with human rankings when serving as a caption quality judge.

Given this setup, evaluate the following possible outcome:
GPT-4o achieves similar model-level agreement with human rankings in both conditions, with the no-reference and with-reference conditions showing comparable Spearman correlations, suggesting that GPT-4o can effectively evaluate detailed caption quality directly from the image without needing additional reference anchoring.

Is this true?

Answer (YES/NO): YES